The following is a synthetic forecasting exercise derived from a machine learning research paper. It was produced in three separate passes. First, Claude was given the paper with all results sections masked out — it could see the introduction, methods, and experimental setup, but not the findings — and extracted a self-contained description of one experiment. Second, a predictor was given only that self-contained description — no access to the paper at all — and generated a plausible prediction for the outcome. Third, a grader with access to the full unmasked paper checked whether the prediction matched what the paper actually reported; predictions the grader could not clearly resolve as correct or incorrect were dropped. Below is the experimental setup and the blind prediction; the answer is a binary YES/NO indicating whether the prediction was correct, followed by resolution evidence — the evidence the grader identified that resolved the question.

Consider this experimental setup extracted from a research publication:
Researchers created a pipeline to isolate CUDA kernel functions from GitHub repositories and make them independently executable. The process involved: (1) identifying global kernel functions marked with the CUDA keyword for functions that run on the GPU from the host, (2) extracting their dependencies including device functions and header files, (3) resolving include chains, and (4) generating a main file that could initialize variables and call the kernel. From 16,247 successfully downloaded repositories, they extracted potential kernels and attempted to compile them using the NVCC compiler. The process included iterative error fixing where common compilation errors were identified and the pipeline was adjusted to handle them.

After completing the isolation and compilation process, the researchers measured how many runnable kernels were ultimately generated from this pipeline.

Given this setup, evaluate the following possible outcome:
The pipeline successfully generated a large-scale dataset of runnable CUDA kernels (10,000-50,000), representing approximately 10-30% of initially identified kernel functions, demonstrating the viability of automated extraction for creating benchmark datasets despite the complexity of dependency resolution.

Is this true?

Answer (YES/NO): YES